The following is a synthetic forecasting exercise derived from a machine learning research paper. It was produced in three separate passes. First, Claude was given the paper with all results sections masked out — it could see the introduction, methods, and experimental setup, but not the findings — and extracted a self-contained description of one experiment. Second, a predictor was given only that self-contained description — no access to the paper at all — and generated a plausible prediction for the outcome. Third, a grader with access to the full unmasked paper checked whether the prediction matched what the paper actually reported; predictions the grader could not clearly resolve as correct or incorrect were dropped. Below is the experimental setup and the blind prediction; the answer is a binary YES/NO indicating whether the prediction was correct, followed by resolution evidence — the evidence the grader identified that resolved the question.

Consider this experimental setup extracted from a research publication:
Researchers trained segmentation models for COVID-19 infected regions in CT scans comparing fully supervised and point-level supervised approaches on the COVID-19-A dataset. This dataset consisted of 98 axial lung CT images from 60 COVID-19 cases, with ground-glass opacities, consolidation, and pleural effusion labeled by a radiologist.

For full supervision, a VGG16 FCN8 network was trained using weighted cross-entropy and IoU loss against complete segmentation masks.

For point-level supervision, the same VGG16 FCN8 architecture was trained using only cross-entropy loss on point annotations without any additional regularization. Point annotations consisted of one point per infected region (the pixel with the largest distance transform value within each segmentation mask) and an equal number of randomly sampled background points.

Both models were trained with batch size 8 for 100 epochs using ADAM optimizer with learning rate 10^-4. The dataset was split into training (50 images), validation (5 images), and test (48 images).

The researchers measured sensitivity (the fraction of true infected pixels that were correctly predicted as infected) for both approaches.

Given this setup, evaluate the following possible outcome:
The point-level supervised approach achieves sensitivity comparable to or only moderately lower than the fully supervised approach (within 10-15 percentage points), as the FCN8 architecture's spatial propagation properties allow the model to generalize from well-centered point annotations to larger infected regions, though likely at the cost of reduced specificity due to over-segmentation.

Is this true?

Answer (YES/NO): NO